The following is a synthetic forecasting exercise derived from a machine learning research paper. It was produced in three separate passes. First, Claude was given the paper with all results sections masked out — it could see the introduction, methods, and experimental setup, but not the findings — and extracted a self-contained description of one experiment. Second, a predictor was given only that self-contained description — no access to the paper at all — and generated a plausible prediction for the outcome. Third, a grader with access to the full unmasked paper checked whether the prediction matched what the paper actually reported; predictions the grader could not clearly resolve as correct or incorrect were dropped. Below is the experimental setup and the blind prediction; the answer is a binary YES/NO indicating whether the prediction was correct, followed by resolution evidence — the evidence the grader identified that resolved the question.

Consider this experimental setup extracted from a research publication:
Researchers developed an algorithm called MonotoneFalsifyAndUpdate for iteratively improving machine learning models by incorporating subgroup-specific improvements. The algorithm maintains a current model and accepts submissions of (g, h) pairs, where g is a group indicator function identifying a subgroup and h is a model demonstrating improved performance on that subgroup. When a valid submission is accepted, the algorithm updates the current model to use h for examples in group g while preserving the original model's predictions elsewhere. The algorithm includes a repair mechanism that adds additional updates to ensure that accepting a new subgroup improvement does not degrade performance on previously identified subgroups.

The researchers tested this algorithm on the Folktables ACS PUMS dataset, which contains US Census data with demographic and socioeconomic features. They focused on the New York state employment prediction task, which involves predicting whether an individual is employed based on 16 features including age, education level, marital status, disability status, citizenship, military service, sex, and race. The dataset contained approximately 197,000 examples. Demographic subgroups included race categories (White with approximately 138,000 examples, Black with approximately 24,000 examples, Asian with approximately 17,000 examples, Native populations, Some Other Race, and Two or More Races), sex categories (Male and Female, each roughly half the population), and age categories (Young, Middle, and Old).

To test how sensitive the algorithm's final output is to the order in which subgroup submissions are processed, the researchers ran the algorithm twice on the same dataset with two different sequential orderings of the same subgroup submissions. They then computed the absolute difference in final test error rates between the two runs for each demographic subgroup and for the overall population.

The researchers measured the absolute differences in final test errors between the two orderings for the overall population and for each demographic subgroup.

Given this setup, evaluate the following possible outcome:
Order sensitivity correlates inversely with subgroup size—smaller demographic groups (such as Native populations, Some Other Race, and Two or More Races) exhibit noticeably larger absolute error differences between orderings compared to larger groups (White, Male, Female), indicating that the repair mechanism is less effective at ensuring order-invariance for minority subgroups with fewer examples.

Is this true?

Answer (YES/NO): NO